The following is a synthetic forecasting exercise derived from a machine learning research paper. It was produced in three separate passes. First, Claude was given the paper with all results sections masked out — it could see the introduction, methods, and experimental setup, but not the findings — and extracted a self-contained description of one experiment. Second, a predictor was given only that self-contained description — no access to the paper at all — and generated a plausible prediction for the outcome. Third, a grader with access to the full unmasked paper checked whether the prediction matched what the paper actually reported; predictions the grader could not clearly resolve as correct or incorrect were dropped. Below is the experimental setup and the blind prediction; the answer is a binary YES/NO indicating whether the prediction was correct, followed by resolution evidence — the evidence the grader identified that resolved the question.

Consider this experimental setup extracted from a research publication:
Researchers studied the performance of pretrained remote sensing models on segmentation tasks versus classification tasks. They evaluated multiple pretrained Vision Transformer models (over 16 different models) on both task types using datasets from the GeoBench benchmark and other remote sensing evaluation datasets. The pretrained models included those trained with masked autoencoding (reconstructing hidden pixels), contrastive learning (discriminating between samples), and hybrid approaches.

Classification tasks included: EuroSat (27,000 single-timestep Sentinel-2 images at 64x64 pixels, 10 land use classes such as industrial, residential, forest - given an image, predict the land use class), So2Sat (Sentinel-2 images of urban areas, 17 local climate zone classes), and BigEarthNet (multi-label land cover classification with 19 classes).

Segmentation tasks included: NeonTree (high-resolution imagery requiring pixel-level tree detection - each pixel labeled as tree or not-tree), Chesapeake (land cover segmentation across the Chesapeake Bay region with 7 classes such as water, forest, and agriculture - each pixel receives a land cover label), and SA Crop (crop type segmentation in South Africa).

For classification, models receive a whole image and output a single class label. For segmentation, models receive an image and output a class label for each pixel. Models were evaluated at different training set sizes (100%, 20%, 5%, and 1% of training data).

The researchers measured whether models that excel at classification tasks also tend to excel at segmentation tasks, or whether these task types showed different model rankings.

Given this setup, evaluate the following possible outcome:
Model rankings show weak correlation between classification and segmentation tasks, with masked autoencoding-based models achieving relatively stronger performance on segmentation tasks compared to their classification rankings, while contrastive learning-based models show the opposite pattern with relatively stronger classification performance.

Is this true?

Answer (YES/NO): YES